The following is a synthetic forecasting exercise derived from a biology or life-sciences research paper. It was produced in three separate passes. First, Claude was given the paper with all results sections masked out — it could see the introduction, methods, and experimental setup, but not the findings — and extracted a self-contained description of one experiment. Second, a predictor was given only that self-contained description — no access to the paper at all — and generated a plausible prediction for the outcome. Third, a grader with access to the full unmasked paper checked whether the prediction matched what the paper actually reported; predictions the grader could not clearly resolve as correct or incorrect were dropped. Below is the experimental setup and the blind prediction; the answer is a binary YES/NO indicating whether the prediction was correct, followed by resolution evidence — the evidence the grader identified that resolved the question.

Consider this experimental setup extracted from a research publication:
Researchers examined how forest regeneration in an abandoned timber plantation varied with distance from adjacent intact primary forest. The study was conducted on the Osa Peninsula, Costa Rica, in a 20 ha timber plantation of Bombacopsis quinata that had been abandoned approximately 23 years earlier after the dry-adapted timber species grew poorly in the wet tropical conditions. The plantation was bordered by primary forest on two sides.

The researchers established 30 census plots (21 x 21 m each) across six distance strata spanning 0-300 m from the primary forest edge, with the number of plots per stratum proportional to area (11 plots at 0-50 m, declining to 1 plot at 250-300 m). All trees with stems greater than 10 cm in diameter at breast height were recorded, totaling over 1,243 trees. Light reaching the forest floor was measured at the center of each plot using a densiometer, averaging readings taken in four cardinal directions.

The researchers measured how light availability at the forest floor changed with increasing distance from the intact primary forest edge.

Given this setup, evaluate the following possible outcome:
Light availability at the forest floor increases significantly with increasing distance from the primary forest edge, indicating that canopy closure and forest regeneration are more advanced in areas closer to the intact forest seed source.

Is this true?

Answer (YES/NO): NO